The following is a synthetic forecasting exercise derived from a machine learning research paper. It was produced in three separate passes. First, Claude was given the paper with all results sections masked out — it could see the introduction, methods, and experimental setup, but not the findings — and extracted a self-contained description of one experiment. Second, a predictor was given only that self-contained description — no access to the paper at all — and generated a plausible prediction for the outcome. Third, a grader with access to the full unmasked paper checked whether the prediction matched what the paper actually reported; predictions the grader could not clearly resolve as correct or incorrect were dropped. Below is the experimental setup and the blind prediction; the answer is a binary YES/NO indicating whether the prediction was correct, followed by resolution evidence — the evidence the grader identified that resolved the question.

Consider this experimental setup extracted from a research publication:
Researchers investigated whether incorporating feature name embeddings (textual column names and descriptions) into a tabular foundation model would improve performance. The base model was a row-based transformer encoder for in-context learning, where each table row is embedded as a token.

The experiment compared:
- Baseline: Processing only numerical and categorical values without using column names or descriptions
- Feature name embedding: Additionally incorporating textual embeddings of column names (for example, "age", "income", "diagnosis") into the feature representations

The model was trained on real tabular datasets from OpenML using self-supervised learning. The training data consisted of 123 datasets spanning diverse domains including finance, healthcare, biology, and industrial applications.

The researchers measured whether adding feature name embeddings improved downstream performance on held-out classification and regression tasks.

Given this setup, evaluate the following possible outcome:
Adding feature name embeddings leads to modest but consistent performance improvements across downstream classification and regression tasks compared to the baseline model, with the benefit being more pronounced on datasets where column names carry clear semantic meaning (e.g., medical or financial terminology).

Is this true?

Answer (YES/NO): NO